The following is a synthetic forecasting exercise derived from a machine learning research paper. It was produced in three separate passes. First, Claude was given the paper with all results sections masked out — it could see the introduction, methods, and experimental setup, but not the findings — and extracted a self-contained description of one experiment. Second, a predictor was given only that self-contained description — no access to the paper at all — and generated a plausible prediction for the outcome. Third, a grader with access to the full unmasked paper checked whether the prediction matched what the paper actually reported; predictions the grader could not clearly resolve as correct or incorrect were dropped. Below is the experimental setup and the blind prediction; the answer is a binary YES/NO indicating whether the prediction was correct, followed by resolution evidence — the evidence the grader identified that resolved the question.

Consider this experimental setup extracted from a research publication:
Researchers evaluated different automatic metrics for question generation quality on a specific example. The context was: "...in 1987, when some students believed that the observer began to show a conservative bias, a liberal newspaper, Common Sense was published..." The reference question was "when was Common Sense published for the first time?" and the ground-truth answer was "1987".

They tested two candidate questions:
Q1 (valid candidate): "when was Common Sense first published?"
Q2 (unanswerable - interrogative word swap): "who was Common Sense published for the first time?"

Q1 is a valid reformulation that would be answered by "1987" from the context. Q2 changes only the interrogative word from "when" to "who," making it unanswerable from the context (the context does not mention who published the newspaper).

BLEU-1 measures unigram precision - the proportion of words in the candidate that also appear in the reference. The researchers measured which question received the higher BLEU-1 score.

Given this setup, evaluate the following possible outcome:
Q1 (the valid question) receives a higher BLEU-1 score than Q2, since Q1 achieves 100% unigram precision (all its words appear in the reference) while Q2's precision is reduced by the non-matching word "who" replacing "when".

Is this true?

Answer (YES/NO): NO